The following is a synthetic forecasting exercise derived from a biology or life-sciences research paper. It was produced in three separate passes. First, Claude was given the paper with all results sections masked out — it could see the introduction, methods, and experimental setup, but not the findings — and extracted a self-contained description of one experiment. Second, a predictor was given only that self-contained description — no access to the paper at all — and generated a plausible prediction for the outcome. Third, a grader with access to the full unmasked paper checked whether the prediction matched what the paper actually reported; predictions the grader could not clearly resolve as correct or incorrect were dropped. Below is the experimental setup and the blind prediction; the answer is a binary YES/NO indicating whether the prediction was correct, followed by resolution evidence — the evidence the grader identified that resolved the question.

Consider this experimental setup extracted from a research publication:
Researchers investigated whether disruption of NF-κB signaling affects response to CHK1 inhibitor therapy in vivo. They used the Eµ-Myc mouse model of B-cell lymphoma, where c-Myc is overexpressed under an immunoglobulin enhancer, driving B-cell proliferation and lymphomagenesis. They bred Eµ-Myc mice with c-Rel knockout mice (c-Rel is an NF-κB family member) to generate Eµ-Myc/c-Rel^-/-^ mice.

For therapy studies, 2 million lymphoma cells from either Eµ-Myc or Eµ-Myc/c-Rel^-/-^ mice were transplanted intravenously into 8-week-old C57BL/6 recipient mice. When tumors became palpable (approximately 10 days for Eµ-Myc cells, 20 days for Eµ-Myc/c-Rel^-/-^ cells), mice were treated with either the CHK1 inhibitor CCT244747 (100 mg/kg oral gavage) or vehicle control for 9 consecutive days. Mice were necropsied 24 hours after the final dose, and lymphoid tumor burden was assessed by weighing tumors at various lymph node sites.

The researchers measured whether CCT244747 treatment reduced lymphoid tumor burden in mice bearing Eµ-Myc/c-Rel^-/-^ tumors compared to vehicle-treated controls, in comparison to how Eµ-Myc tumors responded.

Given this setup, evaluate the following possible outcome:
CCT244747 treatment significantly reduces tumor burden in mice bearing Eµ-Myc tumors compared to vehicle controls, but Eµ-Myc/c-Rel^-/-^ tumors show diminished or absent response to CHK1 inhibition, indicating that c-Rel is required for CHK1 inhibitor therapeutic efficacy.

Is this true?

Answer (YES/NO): YES